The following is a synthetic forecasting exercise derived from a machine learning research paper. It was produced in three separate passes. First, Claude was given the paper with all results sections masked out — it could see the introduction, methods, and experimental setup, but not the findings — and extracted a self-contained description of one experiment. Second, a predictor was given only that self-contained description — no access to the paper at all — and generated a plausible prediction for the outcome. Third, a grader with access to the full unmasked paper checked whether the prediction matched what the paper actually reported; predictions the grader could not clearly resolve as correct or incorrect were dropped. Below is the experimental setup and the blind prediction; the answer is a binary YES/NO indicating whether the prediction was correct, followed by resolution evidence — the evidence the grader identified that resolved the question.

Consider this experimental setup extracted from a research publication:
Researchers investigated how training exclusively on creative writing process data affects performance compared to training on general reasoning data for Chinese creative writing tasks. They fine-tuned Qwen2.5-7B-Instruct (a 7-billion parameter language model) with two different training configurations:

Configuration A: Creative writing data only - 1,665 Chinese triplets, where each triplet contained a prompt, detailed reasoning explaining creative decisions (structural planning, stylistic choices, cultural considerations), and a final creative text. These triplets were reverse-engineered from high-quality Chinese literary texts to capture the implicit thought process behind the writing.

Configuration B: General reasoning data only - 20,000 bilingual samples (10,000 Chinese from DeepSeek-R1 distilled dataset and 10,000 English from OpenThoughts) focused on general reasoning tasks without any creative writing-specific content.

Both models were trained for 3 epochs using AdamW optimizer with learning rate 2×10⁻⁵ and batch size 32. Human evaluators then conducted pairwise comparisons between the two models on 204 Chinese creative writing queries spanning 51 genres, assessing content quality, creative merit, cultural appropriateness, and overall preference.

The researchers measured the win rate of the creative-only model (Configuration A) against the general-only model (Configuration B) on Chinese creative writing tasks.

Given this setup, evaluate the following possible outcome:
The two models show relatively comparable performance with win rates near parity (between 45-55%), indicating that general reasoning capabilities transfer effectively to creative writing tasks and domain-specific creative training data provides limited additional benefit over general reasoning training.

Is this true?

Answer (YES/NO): NO